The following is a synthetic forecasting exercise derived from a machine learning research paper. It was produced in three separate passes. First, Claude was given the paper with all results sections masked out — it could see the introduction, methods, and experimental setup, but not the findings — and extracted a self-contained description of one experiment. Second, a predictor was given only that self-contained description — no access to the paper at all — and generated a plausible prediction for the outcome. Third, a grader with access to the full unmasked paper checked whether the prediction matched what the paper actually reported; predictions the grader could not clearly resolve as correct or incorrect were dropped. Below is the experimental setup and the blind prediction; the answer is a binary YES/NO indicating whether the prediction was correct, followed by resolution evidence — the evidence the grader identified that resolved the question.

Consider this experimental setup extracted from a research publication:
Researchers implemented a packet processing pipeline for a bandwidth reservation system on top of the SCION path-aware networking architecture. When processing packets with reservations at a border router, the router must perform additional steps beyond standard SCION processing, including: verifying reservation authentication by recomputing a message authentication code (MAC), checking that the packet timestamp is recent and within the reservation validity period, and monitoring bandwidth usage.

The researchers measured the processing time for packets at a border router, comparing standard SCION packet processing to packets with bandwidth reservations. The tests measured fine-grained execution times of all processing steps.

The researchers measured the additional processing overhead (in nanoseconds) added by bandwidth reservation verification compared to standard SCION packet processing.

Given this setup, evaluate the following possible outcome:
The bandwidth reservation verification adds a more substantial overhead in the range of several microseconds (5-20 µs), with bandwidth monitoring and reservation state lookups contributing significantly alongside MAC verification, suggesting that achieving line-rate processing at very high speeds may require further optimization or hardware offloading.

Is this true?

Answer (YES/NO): NO